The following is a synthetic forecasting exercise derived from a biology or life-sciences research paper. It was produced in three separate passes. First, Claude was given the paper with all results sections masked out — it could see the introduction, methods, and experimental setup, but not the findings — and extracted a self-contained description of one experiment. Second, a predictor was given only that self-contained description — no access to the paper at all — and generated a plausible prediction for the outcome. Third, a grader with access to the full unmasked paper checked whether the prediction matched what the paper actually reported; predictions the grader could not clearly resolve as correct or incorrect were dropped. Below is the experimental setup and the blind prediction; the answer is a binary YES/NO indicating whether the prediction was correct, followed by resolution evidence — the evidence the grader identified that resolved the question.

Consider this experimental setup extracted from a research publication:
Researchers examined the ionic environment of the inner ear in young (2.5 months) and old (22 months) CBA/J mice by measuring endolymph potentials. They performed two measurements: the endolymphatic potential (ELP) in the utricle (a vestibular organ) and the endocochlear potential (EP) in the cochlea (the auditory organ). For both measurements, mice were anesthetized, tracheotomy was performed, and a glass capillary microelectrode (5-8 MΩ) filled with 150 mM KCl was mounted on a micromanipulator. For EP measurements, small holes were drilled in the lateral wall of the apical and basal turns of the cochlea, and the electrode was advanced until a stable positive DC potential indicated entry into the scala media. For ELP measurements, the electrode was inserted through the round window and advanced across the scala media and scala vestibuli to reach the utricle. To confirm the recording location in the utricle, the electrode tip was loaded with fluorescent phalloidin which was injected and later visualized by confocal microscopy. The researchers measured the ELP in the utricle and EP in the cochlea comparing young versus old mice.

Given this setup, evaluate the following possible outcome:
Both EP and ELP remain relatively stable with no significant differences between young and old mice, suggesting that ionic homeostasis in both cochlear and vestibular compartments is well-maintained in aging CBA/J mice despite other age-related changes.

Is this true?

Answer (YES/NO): YES